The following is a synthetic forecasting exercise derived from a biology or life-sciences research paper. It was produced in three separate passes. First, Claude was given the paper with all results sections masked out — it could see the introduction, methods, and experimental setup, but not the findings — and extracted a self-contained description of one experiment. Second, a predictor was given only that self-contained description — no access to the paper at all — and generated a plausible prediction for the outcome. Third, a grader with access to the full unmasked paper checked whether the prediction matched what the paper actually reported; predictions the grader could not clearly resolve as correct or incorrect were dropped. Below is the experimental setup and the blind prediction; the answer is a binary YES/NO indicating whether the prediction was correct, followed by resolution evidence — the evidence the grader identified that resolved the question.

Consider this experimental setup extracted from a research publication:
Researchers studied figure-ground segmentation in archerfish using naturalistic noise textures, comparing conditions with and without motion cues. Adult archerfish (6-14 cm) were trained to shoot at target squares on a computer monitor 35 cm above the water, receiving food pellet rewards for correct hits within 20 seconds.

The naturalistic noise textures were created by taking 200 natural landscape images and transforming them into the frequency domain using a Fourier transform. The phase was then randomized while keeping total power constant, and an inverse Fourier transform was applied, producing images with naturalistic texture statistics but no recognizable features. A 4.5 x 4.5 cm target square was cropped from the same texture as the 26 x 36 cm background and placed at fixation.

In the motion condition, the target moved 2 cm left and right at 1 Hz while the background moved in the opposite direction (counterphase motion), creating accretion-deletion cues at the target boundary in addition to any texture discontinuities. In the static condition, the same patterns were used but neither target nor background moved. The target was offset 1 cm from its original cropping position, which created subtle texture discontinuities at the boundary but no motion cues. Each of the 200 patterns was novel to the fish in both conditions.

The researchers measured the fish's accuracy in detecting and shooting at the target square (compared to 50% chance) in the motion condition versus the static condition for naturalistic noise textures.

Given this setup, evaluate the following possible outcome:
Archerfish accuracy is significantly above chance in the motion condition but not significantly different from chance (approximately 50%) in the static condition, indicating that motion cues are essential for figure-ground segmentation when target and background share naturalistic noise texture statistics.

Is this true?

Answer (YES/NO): YES